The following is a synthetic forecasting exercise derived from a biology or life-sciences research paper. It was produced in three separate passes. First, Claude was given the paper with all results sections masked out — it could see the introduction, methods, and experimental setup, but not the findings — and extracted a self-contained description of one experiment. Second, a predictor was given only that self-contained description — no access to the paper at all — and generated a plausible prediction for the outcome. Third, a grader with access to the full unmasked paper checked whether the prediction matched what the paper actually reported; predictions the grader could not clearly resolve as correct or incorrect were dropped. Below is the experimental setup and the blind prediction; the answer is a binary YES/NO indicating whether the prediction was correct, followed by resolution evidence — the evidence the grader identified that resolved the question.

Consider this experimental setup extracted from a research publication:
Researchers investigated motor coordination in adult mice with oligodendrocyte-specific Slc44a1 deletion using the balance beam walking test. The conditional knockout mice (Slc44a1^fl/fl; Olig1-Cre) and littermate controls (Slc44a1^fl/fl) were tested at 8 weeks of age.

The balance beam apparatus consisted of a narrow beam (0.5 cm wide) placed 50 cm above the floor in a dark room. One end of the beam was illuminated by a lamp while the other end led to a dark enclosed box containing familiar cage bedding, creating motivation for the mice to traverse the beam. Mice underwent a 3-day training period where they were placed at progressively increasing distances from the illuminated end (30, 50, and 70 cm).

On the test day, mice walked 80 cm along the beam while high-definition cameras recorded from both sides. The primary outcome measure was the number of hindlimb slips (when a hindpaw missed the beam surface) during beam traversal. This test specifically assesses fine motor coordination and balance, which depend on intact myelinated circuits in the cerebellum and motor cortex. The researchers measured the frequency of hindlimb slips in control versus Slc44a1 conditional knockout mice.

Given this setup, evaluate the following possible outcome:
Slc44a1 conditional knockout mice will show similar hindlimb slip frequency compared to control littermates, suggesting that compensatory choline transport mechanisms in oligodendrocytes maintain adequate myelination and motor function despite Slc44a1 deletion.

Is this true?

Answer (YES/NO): NO